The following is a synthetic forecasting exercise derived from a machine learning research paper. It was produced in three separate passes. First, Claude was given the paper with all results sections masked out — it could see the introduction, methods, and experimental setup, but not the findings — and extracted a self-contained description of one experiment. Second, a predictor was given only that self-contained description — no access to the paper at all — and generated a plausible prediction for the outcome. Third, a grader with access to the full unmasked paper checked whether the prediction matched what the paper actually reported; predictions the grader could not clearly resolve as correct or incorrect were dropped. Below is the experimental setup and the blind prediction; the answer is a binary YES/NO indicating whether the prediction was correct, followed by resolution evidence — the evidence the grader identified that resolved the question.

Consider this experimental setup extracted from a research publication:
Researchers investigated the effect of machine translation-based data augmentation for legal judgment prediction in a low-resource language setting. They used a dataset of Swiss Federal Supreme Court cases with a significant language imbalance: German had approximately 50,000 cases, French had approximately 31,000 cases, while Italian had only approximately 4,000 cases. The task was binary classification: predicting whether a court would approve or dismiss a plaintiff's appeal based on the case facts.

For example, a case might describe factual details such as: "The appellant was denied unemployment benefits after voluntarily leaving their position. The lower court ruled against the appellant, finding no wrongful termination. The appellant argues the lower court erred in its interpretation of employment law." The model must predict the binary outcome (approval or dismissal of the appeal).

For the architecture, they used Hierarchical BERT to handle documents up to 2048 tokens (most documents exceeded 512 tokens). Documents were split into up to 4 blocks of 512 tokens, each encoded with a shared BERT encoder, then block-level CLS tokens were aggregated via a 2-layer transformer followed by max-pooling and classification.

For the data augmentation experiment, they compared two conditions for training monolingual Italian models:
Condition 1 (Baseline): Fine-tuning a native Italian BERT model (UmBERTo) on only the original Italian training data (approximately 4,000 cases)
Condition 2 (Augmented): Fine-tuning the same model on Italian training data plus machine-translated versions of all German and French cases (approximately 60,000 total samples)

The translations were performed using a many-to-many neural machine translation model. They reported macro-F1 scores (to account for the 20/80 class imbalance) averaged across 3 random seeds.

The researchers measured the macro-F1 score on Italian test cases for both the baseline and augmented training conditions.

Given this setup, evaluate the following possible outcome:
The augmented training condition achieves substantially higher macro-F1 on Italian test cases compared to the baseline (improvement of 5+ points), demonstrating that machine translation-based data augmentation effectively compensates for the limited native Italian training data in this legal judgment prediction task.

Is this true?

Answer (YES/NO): NO